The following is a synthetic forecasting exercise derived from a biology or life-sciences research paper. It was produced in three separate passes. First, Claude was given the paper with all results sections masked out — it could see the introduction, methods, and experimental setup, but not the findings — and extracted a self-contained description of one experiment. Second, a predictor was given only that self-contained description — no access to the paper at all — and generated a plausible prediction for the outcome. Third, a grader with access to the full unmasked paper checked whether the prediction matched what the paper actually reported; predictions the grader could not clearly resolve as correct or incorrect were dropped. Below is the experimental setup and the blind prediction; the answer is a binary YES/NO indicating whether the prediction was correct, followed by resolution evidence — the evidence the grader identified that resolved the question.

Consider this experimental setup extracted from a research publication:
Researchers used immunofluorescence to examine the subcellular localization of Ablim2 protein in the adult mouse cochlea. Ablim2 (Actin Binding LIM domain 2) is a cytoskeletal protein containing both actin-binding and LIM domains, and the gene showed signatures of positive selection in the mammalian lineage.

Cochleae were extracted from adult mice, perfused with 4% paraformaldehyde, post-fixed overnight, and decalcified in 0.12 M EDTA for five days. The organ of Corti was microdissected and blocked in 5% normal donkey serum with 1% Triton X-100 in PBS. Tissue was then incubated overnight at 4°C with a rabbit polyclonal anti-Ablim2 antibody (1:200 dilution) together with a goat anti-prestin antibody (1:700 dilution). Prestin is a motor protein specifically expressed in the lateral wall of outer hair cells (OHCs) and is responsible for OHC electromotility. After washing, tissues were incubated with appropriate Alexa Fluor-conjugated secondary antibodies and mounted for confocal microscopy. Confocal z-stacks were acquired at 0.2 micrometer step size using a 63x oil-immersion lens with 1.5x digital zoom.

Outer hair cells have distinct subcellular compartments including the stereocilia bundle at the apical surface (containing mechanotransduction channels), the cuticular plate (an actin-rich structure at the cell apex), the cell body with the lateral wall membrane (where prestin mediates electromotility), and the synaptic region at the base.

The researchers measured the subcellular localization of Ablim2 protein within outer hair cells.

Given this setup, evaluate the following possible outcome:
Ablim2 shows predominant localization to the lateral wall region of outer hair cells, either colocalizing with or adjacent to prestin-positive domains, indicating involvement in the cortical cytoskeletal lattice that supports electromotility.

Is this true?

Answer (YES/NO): NO